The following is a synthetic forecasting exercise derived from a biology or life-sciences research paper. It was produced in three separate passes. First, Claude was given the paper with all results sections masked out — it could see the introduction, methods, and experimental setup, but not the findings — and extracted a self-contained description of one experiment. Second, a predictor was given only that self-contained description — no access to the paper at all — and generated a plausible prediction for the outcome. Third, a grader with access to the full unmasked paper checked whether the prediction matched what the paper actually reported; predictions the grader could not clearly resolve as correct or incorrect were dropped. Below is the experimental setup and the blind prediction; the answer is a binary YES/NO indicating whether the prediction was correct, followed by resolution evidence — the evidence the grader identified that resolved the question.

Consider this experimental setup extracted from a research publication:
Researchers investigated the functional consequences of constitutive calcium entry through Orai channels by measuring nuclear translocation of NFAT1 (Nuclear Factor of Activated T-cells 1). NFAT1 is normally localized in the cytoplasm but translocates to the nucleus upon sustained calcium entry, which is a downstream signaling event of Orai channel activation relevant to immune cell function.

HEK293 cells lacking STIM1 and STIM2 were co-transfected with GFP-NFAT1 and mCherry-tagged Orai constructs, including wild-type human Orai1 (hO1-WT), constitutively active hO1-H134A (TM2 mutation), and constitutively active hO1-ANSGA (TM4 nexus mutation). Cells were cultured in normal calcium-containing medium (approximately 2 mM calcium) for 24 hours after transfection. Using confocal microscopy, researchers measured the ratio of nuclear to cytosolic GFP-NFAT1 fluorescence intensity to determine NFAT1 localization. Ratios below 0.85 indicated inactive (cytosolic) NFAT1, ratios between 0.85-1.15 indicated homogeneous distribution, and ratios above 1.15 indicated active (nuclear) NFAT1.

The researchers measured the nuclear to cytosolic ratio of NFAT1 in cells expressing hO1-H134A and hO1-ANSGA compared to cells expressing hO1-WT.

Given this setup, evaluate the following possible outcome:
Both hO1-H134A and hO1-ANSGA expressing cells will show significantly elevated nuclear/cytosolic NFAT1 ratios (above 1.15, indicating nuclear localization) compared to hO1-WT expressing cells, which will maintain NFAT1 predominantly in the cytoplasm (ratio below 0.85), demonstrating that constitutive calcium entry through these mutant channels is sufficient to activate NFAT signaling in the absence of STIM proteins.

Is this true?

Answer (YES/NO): YES